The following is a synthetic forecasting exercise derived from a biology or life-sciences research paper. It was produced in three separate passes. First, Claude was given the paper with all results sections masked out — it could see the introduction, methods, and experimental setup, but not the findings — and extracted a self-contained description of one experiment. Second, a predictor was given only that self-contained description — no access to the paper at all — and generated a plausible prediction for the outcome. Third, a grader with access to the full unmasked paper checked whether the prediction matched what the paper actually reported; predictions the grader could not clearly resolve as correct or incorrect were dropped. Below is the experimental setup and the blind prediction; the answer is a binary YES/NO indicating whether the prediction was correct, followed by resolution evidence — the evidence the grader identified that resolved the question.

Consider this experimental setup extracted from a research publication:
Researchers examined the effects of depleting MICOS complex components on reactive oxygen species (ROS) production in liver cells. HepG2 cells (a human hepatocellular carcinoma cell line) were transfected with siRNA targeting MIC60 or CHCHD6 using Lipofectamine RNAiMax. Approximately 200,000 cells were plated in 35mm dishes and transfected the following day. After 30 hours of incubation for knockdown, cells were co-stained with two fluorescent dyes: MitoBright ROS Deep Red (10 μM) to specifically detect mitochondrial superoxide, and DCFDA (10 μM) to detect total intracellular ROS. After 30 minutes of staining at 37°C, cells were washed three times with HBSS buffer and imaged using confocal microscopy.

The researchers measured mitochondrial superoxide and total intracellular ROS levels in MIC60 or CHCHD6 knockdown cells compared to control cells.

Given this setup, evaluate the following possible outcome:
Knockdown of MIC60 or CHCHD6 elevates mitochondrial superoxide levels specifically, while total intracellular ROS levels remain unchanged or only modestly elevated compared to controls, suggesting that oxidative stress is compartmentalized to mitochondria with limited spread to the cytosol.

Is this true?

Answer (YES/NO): NO